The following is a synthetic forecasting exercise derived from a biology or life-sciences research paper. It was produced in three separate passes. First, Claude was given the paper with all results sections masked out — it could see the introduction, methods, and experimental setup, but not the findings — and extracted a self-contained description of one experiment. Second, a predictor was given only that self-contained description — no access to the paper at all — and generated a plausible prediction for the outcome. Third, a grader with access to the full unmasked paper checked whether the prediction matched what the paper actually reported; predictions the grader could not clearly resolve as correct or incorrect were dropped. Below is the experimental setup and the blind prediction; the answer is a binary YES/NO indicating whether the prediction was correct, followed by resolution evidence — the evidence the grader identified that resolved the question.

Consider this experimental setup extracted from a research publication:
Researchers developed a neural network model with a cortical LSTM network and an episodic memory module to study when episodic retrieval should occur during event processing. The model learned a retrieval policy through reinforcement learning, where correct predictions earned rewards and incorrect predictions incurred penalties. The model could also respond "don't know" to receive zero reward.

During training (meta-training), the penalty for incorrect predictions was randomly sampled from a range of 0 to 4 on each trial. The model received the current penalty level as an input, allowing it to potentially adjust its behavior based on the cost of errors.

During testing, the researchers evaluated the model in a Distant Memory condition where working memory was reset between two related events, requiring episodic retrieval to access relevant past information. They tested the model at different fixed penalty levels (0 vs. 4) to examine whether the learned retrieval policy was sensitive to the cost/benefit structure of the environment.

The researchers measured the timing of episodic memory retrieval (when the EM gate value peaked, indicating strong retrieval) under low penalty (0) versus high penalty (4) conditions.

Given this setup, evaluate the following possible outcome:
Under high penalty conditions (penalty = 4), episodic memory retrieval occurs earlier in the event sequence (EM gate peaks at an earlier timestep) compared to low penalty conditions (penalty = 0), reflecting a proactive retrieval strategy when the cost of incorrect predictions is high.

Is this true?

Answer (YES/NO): NO